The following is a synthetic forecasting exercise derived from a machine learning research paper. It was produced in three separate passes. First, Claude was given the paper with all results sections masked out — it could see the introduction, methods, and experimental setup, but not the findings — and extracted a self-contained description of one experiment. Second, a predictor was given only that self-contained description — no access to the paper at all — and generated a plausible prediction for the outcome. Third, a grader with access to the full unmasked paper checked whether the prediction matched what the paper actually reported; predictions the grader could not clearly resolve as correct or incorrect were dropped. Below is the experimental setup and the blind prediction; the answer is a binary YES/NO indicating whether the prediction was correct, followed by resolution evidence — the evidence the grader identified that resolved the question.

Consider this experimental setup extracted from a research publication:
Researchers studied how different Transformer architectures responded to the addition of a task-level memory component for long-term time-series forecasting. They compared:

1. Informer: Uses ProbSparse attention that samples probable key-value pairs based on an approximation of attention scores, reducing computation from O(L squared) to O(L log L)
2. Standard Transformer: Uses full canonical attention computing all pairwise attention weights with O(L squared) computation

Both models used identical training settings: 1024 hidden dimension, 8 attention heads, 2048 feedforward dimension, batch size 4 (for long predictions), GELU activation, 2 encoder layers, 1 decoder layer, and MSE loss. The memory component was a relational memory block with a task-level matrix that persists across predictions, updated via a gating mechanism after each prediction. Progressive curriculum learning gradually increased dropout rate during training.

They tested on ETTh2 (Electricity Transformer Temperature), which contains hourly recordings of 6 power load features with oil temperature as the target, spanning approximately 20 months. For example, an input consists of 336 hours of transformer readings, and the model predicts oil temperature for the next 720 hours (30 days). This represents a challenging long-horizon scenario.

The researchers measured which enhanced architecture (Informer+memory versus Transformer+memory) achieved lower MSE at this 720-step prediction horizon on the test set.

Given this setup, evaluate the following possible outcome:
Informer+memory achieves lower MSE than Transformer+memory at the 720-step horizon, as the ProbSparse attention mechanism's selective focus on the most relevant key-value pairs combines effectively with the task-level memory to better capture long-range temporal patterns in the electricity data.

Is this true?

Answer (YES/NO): YES